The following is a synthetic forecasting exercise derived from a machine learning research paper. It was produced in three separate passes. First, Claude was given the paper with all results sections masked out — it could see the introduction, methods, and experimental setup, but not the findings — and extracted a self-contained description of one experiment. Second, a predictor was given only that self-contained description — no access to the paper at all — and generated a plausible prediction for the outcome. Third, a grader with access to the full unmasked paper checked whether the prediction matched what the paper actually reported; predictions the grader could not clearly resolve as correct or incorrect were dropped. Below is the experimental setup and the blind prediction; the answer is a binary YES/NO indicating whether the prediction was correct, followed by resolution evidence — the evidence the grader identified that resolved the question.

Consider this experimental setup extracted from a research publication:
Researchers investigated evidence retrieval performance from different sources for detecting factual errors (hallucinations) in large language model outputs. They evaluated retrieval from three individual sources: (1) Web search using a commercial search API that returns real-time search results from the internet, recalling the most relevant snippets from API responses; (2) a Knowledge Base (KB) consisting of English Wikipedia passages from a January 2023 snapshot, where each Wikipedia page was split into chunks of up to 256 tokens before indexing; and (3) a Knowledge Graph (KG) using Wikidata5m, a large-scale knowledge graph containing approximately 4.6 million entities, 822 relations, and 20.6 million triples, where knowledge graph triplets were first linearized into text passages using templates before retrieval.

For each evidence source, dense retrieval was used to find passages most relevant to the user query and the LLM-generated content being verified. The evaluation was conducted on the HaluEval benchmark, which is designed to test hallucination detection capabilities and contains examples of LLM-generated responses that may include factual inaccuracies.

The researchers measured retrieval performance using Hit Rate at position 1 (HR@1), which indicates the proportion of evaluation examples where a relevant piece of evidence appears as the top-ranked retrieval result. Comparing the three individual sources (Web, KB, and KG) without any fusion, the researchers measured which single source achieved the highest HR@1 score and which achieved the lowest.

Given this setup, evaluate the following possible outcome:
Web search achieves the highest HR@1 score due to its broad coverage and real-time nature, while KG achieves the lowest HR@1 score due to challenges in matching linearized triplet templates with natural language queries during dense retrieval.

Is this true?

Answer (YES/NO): NO